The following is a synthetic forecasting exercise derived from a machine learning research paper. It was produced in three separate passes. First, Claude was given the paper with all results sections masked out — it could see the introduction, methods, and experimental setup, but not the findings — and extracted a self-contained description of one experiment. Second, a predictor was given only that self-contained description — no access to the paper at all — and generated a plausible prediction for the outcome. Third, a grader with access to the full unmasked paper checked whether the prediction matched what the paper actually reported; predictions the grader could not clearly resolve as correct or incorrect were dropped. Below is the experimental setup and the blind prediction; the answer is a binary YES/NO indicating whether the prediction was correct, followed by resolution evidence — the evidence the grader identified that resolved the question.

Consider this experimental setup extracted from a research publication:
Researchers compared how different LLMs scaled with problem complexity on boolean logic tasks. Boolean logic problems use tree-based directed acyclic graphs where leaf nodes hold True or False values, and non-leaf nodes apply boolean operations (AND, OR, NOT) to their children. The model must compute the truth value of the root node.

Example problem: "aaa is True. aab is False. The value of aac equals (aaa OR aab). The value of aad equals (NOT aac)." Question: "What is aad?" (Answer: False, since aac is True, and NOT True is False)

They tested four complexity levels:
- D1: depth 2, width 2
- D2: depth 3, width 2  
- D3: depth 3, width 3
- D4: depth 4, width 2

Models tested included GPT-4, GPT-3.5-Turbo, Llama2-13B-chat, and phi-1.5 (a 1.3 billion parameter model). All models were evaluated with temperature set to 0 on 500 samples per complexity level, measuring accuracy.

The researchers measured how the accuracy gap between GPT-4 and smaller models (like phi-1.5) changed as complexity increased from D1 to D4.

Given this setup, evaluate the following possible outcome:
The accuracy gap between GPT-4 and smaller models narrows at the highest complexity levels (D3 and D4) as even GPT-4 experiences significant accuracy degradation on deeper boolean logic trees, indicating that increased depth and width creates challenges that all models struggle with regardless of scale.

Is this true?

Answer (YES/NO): NO